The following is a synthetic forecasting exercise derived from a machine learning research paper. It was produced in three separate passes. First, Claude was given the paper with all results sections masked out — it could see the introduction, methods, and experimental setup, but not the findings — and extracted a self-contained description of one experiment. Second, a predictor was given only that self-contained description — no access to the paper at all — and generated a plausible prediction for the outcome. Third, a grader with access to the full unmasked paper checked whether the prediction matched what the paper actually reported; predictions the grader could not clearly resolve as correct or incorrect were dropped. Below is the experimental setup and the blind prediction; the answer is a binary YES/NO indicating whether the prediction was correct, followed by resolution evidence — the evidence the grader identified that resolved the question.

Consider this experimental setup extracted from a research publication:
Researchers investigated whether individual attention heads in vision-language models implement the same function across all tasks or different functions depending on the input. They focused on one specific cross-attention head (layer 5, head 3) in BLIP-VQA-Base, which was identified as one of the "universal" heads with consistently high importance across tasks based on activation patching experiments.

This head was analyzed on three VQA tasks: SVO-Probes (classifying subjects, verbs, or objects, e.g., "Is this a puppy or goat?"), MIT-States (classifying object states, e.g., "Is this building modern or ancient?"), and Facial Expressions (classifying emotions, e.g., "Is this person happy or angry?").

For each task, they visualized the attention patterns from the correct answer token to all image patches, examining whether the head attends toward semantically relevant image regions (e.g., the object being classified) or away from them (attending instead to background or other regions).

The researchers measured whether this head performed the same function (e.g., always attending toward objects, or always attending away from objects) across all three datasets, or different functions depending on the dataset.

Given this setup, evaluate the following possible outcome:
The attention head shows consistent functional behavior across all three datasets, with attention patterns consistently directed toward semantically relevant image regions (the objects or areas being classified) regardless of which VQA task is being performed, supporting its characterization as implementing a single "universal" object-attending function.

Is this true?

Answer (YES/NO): NO